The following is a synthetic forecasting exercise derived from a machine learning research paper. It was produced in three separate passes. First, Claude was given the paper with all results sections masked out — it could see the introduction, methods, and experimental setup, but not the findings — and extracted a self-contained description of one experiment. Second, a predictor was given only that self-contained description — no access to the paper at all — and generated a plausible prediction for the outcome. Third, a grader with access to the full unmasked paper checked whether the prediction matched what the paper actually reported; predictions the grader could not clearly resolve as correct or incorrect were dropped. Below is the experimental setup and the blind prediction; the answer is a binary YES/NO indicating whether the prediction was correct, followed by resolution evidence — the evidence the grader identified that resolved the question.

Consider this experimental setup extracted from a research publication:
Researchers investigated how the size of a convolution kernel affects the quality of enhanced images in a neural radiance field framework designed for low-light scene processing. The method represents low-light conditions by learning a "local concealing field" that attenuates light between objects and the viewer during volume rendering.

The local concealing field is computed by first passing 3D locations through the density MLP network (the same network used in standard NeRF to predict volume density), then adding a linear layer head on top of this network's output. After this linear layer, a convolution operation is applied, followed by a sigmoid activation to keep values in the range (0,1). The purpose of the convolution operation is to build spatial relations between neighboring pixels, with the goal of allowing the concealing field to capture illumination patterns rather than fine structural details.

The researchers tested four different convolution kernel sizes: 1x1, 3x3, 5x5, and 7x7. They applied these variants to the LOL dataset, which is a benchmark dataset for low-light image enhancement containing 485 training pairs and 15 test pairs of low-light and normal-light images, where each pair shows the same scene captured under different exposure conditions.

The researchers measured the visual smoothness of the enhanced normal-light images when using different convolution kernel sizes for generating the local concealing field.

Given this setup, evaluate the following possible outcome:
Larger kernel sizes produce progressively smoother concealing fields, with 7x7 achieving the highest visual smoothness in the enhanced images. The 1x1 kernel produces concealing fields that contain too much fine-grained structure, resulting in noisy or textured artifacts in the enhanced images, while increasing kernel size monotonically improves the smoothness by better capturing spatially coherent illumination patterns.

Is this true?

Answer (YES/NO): YES